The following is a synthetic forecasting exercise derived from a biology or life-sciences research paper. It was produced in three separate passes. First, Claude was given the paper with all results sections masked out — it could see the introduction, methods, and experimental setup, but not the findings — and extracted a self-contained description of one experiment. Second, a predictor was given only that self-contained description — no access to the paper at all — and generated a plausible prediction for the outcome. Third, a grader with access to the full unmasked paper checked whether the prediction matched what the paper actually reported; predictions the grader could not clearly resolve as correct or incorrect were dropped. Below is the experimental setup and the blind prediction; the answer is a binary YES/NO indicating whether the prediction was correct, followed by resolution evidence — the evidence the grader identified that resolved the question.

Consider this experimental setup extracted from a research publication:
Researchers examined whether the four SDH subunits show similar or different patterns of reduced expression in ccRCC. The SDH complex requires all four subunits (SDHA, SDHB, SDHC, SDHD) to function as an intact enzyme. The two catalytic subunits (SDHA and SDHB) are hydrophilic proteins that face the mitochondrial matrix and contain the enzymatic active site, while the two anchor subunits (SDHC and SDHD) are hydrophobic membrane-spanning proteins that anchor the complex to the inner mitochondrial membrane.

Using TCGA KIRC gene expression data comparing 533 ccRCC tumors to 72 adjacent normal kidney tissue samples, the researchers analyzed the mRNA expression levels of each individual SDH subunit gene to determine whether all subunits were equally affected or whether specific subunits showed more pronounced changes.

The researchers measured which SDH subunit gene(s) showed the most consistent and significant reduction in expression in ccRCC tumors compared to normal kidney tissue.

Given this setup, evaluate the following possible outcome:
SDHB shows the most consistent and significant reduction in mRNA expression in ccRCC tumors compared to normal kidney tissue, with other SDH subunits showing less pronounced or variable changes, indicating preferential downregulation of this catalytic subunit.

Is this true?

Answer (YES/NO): NO